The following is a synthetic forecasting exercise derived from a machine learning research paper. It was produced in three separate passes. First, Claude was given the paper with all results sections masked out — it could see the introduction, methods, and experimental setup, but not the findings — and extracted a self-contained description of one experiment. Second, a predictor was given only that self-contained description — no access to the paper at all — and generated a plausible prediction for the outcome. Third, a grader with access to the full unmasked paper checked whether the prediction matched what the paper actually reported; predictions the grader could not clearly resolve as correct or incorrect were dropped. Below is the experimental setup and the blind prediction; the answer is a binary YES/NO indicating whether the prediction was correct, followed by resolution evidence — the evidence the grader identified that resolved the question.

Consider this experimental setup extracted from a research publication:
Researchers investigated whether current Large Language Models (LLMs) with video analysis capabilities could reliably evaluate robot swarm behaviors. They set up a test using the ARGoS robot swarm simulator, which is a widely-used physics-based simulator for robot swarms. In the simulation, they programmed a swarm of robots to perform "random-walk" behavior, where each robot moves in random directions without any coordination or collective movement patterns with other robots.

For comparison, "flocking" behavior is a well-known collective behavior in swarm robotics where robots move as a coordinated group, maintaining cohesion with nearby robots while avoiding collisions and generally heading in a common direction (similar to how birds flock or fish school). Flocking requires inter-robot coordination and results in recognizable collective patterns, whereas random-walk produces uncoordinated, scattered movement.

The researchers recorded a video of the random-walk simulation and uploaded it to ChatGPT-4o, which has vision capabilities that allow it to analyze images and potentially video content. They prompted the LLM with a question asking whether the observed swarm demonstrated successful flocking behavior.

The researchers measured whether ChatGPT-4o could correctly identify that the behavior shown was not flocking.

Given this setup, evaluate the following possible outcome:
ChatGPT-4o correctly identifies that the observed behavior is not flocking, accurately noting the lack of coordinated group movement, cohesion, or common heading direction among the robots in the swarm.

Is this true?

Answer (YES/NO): NO